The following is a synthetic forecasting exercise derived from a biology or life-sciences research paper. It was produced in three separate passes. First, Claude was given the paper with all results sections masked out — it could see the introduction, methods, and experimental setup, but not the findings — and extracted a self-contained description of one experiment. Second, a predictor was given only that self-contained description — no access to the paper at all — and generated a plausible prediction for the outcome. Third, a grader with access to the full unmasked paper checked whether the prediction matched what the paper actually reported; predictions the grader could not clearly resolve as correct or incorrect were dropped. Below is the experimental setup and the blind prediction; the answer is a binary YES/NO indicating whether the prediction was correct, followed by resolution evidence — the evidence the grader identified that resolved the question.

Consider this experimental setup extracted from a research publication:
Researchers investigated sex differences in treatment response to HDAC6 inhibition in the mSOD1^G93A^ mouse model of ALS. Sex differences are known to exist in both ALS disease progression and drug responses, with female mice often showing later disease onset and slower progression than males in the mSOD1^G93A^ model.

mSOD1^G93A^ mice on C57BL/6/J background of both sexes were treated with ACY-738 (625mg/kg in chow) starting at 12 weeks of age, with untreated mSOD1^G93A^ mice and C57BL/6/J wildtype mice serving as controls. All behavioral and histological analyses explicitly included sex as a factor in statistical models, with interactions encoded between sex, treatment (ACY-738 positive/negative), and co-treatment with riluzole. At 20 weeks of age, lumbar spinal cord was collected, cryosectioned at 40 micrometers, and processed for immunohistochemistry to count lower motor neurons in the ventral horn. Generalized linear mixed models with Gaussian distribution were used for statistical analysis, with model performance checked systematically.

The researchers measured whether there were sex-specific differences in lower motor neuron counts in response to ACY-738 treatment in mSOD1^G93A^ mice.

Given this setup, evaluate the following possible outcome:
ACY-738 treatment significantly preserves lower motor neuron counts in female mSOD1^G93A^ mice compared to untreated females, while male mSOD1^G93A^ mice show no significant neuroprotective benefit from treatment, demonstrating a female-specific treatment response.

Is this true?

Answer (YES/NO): YES